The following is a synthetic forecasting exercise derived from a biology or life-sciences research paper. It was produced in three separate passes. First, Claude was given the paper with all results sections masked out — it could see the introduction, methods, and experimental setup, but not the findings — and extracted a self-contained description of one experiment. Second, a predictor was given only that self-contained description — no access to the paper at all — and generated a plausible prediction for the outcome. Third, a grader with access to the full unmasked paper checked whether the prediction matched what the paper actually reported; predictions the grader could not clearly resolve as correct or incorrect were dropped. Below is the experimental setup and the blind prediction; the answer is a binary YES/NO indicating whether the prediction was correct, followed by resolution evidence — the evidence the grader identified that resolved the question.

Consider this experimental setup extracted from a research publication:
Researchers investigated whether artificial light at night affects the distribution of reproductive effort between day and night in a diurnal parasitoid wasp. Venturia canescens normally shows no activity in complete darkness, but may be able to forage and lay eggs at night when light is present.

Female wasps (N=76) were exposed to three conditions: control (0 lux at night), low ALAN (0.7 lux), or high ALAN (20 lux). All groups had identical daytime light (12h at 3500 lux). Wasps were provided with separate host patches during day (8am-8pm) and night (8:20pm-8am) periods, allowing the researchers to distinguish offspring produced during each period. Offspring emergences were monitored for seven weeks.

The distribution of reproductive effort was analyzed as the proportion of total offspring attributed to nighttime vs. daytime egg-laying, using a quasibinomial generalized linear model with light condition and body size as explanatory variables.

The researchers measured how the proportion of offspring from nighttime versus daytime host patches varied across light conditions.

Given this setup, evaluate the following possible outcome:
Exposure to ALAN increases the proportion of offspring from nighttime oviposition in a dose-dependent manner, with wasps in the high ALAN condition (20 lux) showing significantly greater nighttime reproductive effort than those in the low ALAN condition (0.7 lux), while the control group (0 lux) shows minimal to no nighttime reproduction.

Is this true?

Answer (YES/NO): NO